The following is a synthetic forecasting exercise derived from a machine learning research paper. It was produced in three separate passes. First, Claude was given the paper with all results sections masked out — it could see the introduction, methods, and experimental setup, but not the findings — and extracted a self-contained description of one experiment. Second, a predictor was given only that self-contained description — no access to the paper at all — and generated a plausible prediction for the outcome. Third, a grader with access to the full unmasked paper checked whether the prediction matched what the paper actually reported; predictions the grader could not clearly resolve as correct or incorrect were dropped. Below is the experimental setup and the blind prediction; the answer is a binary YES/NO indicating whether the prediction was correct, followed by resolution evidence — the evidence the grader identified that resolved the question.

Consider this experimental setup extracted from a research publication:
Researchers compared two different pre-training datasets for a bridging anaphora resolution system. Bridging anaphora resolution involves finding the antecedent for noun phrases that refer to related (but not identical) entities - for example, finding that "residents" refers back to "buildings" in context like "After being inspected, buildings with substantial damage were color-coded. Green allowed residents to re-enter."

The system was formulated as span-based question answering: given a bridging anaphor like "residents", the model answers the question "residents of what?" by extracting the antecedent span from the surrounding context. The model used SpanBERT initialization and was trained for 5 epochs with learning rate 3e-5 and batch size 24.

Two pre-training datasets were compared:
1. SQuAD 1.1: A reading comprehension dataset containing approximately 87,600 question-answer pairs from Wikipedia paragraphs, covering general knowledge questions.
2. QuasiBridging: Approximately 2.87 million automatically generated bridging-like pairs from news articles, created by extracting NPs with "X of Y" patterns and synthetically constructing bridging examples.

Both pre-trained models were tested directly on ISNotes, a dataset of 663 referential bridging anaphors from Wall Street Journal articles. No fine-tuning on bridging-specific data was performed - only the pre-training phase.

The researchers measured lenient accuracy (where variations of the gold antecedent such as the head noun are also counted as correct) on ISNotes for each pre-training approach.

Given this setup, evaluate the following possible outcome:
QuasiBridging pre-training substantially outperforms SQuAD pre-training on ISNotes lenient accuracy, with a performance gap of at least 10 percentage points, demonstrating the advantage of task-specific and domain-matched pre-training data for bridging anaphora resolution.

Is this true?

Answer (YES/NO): NO